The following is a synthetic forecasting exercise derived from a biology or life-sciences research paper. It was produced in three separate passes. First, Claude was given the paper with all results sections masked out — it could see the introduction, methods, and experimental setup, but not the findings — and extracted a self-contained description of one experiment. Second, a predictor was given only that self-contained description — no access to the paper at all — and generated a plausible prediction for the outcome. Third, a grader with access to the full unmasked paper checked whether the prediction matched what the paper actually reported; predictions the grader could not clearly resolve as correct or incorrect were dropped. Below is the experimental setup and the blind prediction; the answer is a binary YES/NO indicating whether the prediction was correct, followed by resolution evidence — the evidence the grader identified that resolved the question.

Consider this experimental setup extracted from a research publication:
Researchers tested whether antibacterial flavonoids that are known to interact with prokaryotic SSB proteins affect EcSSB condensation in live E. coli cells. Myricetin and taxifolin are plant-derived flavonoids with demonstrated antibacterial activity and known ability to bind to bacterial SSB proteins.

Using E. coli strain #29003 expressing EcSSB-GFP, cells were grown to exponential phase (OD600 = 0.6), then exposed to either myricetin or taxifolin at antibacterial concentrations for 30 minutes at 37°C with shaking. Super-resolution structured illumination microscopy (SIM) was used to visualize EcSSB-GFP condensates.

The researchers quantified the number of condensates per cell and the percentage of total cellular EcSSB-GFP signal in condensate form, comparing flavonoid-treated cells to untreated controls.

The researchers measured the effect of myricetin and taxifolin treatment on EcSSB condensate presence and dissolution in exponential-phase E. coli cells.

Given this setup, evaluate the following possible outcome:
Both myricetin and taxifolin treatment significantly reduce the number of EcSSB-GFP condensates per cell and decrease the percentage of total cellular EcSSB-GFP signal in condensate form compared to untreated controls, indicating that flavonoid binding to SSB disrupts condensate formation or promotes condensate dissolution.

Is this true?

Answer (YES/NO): YES